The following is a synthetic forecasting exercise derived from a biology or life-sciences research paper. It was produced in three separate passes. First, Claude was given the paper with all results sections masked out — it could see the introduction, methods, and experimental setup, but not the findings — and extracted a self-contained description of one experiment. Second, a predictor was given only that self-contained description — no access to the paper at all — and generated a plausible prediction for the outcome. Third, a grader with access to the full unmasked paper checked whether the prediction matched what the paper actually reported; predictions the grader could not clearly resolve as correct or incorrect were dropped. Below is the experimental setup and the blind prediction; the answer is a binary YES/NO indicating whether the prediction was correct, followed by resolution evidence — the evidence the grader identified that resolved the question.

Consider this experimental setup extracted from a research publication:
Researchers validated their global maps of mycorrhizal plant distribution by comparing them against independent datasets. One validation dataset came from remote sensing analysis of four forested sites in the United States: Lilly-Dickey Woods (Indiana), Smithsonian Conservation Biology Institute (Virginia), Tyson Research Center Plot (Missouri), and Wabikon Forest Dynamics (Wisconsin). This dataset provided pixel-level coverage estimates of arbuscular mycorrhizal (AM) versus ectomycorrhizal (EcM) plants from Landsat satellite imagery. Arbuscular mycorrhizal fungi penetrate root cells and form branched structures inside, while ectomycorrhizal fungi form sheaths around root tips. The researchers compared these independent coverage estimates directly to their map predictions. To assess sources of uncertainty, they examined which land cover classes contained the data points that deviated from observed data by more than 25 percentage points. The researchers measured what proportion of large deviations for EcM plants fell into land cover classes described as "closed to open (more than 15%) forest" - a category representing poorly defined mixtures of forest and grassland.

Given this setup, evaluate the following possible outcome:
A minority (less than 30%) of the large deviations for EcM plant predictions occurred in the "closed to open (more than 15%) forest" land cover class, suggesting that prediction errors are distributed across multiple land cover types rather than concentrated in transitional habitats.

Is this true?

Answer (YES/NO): NO